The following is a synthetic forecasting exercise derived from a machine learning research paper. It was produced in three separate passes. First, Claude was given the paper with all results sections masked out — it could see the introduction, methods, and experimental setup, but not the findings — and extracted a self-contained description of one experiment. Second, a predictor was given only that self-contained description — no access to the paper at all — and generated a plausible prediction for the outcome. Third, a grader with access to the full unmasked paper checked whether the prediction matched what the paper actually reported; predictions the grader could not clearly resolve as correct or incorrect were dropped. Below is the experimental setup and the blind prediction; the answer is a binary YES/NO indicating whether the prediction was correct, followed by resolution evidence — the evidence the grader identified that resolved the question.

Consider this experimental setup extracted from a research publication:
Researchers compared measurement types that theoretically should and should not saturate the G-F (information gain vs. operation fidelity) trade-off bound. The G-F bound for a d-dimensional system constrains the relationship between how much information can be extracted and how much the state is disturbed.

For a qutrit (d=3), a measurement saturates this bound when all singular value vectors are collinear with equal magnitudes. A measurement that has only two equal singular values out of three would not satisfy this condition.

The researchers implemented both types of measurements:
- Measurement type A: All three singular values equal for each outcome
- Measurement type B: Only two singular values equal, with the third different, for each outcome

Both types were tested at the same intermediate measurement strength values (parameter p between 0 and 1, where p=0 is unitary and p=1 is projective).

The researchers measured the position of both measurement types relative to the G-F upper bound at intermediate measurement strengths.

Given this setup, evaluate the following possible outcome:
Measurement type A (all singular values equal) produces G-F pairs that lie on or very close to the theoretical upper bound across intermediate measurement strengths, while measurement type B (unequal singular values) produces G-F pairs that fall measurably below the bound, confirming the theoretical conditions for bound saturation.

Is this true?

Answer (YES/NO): YES